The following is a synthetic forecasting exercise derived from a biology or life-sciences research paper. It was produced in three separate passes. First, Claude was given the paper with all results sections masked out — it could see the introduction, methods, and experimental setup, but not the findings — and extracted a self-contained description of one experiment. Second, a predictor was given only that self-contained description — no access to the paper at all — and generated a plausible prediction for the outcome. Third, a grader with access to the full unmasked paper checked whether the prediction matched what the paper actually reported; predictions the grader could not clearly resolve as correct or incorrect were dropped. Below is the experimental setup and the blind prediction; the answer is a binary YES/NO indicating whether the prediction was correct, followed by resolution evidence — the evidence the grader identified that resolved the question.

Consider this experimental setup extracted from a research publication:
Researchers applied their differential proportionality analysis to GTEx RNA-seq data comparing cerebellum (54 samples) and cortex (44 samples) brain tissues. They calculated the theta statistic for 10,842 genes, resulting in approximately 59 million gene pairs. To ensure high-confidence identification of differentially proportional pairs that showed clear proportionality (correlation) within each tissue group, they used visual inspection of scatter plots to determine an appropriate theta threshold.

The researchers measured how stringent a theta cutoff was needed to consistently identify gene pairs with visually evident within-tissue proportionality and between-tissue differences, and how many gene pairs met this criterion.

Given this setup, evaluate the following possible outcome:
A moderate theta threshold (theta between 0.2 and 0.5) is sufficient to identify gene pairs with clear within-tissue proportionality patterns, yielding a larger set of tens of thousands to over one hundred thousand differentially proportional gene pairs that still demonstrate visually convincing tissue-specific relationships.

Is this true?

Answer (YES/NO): NO